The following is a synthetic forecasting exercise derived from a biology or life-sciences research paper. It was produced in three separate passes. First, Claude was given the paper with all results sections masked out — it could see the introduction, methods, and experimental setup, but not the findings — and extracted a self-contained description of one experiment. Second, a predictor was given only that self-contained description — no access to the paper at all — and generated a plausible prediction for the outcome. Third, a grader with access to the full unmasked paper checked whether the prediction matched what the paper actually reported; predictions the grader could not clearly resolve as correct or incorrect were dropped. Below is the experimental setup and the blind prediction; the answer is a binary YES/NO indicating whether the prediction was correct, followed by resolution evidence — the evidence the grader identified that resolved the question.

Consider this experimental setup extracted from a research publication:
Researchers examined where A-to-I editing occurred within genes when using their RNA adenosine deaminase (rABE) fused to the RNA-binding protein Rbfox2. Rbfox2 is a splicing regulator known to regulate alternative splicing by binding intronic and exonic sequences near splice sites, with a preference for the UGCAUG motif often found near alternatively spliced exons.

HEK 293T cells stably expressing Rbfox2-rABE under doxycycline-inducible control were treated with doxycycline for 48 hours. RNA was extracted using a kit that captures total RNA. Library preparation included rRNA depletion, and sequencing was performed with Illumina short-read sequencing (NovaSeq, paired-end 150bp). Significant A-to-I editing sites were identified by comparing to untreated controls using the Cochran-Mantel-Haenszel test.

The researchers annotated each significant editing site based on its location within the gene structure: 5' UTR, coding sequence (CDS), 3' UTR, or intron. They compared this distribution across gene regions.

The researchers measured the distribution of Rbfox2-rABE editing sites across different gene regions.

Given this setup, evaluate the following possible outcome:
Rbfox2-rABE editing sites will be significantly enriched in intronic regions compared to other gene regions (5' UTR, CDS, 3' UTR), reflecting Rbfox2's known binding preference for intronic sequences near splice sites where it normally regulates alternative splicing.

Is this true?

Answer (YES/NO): NO